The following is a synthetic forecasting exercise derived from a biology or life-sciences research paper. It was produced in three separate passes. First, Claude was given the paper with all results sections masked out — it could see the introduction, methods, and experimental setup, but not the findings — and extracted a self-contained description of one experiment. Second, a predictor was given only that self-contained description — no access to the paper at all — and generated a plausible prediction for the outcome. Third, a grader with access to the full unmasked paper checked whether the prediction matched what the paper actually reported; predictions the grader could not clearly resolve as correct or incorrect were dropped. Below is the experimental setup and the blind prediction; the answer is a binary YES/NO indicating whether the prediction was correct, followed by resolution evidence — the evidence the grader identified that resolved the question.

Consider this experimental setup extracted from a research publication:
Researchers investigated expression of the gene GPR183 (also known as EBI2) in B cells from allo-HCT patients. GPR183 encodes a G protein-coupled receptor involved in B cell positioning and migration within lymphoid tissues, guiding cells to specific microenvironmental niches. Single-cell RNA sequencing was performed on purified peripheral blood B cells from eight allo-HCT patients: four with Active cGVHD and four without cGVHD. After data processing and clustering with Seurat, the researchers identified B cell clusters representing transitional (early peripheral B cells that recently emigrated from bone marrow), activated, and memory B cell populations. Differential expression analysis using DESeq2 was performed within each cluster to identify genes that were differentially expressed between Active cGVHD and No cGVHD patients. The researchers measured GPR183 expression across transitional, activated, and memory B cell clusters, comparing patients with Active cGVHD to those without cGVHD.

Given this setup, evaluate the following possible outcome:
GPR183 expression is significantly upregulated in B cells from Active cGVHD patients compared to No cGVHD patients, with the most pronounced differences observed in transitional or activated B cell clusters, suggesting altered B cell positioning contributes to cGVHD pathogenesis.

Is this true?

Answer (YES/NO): NO